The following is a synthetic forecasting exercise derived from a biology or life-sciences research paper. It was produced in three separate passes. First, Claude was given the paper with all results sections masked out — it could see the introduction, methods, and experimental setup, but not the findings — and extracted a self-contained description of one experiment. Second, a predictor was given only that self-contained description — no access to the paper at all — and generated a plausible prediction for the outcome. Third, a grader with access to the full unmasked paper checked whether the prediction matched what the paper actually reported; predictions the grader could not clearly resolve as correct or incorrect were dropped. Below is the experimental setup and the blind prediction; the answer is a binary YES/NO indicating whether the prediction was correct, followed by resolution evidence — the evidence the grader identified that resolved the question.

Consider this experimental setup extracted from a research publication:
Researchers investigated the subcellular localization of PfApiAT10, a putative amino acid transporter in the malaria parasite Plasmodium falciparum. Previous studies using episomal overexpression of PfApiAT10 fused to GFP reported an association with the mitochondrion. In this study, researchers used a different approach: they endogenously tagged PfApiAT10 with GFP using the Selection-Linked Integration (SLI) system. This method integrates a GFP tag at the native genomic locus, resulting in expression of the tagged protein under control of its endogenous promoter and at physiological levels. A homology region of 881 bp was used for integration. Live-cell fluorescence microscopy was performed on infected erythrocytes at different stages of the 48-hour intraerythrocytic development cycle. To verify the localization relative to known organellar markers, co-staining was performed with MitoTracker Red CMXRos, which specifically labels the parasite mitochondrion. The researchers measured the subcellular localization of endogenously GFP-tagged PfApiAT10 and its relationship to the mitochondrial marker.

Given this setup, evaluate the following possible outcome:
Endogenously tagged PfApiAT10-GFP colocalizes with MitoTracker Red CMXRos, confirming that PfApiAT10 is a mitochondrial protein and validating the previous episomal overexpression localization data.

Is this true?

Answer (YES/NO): NO